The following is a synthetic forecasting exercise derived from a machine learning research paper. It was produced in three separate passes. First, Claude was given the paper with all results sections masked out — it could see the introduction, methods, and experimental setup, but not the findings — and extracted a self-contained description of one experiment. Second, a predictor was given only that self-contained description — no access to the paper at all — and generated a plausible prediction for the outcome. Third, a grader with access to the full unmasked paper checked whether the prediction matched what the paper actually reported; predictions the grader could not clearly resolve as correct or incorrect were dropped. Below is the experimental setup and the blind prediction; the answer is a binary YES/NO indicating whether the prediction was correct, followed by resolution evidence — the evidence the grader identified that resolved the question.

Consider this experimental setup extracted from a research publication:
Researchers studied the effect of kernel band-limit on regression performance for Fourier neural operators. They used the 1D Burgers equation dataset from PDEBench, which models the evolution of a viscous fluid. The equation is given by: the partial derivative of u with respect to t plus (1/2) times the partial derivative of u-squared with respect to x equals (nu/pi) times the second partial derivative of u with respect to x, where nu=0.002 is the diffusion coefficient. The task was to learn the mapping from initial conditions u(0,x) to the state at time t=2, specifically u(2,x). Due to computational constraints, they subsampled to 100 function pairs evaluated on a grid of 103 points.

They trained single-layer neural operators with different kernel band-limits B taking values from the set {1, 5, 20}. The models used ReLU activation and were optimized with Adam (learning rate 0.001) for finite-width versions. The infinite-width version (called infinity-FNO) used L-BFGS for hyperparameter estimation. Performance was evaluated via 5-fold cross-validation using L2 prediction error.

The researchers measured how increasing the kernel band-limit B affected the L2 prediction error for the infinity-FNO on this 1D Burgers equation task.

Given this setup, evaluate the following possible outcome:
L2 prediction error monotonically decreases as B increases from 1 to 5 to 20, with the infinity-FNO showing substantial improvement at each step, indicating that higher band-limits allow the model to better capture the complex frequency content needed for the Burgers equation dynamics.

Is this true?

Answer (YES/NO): NO